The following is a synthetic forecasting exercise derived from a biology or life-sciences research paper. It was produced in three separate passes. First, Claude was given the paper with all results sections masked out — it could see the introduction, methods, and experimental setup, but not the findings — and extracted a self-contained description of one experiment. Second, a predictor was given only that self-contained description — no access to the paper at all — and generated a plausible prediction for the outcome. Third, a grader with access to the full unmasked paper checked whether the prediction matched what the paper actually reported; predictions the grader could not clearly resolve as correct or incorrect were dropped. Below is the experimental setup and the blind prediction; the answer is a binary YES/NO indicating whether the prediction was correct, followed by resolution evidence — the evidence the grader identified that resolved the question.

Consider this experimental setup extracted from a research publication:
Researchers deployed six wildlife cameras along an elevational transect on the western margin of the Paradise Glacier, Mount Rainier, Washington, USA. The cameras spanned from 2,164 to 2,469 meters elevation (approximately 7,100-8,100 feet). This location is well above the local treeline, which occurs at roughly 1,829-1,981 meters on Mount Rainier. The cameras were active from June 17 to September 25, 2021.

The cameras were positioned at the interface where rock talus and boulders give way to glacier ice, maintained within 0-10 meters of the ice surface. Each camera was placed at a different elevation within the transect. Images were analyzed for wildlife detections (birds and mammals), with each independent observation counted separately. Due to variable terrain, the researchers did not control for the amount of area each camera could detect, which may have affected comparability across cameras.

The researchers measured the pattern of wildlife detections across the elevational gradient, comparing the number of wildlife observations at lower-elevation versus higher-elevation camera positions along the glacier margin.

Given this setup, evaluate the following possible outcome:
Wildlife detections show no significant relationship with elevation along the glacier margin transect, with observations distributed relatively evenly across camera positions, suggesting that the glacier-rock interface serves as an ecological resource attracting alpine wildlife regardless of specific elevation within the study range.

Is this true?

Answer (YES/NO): NO